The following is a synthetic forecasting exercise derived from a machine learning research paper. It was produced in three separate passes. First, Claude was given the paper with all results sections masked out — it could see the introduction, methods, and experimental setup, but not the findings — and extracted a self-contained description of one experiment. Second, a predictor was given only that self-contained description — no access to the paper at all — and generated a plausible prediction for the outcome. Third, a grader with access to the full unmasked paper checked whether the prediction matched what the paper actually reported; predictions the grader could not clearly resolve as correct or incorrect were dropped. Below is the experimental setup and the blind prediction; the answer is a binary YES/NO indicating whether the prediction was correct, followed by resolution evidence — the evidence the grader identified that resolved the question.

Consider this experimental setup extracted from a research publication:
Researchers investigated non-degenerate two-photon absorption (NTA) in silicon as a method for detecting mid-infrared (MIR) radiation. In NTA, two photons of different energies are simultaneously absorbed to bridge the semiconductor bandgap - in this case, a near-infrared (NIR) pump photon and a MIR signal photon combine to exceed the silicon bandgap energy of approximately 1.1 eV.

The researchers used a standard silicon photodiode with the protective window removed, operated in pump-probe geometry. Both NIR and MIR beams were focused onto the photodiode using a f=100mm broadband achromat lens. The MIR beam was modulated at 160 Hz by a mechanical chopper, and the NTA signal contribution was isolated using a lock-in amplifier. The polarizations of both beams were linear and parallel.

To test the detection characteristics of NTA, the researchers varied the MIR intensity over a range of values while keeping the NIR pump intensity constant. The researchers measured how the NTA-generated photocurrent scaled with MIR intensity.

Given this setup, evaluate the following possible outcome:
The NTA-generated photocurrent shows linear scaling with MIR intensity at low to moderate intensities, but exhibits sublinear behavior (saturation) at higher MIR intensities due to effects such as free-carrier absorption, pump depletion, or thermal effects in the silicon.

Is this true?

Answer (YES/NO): NO